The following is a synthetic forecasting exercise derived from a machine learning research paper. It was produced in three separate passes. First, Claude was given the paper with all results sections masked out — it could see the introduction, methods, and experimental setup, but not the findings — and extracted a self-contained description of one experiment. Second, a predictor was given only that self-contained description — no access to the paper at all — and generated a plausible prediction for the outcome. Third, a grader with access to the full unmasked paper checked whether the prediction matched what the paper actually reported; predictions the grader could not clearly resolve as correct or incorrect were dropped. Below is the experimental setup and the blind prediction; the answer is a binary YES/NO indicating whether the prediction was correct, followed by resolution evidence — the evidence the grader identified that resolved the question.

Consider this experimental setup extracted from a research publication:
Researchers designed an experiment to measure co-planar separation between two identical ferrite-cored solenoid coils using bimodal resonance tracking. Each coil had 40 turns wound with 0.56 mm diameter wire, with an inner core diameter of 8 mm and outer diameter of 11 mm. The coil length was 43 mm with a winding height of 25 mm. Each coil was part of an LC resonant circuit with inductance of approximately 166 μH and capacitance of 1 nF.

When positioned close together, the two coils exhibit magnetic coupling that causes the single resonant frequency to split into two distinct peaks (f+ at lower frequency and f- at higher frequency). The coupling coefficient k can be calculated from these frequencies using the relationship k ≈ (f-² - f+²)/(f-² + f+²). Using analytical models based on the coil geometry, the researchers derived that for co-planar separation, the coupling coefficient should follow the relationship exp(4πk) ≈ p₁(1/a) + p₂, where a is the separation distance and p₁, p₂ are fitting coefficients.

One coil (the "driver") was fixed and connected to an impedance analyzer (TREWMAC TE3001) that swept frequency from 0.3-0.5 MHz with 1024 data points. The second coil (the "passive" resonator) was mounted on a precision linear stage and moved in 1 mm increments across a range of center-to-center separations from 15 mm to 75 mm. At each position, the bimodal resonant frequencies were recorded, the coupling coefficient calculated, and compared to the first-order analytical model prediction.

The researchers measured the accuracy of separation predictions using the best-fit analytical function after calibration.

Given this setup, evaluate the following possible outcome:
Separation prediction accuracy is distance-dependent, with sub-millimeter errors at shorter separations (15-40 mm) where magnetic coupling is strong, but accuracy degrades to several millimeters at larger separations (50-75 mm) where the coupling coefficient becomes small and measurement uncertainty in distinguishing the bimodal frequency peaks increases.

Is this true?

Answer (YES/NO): NO